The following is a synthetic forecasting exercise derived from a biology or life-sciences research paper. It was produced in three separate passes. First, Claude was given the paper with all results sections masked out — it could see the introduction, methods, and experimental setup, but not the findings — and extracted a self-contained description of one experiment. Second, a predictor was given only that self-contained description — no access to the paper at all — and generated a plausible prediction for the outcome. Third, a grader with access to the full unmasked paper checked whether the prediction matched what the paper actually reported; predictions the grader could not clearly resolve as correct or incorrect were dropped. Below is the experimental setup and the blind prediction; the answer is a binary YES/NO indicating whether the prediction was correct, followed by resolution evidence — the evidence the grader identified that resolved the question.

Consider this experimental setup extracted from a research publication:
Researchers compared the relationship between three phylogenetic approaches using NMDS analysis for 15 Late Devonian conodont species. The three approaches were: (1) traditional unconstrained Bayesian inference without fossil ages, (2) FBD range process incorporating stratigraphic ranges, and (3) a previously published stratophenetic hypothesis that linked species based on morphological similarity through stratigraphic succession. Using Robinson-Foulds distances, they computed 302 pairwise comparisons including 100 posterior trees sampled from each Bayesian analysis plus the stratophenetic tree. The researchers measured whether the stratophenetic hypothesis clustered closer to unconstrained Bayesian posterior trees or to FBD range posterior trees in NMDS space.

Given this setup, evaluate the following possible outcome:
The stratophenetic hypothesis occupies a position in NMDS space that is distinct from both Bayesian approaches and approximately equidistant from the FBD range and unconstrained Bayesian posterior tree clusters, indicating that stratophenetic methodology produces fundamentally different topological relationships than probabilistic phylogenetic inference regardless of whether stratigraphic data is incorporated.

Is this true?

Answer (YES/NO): NO